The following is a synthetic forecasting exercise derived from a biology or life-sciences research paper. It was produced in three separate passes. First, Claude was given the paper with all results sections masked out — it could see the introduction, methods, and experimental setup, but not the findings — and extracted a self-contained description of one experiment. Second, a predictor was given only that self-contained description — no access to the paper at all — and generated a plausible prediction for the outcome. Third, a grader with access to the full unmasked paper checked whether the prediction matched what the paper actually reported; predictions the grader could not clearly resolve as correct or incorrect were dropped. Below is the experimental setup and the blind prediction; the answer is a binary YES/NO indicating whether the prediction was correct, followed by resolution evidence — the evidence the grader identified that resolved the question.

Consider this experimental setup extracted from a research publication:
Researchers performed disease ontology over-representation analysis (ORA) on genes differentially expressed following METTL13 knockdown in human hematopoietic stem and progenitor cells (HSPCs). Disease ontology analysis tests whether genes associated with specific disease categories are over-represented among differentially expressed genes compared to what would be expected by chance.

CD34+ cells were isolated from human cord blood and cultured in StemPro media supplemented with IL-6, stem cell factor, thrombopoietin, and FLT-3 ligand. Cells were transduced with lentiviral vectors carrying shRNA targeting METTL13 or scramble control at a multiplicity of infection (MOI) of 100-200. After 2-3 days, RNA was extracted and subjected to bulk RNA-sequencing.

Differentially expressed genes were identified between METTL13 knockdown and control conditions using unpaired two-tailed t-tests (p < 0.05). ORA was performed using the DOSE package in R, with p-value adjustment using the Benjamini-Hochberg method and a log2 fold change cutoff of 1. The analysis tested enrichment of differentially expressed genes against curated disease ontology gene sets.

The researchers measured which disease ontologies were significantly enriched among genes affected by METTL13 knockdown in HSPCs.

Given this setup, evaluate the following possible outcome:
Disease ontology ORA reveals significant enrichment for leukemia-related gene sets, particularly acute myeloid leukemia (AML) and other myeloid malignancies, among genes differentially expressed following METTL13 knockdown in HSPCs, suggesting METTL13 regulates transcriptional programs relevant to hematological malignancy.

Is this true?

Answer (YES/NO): NO